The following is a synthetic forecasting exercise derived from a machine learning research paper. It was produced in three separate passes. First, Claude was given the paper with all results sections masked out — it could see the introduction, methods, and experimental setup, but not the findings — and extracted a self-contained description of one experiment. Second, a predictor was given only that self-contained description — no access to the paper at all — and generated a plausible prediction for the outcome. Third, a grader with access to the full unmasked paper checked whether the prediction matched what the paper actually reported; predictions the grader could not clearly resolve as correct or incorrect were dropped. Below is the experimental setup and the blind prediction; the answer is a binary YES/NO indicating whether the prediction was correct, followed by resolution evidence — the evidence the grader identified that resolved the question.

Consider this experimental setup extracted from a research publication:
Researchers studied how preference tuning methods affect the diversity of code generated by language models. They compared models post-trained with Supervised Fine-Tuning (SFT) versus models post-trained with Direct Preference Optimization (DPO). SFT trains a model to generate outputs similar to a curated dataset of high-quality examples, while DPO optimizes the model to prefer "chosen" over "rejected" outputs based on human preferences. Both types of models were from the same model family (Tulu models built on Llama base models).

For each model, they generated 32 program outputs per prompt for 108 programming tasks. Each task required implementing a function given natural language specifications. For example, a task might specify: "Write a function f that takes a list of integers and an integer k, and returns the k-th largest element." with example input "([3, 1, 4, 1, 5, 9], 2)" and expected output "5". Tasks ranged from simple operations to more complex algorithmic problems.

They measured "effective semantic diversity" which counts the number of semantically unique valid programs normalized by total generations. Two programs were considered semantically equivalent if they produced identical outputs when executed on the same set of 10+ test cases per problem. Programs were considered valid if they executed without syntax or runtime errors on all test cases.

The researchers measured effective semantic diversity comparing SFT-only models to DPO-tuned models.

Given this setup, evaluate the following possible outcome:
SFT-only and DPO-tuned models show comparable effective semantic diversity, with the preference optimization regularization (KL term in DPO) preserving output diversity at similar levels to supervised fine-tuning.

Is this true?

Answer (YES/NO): NO